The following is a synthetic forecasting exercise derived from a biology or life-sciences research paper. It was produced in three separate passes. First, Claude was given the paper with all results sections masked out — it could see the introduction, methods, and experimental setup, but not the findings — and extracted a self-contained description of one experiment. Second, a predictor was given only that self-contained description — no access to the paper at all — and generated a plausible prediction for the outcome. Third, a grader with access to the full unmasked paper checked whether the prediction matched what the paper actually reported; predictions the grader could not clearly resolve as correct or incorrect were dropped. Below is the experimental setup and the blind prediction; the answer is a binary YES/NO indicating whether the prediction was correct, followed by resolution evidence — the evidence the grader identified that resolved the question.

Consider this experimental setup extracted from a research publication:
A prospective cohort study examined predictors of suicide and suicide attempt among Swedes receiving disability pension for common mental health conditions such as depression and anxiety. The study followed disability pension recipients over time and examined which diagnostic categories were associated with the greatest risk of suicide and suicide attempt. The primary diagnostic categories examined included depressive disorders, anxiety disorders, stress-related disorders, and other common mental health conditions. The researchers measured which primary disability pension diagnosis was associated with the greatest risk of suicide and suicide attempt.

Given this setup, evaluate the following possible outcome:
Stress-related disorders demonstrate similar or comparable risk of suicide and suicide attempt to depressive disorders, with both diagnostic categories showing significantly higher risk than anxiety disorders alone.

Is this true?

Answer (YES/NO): NO